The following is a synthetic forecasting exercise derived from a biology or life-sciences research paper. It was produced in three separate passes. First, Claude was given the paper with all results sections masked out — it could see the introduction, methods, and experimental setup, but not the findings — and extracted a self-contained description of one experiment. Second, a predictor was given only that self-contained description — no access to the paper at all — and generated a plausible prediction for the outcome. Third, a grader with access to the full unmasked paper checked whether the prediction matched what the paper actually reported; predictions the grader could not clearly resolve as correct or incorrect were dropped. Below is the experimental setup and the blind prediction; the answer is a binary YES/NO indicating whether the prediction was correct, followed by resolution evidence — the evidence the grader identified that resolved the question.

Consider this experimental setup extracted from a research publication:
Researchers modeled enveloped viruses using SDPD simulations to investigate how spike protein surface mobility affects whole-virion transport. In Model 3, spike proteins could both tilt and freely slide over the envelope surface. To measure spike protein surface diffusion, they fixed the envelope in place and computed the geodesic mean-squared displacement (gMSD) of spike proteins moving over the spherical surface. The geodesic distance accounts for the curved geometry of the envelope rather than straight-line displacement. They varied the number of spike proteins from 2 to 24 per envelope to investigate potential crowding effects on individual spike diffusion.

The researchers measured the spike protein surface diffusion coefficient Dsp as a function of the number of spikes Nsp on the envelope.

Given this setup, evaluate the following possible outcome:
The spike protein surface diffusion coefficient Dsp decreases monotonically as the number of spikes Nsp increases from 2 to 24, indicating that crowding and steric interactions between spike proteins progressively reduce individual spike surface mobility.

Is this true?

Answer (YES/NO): NO